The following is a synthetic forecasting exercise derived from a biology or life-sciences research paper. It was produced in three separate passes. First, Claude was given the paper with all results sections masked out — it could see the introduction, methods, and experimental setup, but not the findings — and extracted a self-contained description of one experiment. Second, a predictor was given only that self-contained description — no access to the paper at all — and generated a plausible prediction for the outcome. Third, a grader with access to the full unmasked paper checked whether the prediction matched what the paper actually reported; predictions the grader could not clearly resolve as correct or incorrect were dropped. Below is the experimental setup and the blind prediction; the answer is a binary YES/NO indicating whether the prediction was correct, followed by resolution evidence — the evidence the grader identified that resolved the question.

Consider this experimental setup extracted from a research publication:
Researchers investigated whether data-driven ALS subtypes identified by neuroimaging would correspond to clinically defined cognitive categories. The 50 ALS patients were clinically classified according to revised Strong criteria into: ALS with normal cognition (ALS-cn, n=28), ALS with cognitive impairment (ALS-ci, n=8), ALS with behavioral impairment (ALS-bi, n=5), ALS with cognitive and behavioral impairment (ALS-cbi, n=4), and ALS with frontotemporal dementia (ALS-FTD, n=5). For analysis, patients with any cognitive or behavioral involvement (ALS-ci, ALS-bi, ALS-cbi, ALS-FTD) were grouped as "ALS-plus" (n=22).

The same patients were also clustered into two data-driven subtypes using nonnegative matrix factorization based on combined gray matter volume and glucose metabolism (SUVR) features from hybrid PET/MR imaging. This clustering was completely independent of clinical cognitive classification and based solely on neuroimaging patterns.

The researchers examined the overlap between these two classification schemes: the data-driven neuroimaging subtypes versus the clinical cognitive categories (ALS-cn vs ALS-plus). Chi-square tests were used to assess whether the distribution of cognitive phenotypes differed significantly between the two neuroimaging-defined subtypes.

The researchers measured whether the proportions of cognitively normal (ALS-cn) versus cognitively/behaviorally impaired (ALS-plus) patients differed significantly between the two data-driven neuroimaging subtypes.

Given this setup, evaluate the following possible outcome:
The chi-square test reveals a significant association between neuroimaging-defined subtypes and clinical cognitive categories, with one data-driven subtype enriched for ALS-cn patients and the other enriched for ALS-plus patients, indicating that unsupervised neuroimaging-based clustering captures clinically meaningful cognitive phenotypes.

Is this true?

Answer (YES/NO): NO